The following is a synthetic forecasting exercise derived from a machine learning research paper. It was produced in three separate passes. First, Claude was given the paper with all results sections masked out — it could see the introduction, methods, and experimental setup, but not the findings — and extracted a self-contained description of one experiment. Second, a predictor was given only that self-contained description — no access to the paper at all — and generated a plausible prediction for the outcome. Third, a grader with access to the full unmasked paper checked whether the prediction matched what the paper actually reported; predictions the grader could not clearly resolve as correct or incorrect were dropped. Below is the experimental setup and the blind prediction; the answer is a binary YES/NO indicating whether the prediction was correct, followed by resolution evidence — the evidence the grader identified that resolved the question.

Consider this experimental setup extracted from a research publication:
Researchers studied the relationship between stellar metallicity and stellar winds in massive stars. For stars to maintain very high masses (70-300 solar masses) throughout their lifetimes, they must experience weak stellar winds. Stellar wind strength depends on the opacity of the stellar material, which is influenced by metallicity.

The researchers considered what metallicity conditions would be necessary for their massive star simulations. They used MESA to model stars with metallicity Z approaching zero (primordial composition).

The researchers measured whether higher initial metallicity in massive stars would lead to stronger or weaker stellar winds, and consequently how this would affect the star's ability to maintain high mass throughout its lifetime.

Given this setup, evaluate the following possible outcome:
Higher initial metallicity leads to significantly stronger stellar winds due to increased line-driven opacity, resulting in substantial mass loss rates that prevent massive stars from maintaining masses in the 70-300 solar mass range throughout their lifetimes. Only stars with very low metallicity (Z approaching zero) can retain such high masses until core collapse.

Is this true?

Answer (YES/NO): YES